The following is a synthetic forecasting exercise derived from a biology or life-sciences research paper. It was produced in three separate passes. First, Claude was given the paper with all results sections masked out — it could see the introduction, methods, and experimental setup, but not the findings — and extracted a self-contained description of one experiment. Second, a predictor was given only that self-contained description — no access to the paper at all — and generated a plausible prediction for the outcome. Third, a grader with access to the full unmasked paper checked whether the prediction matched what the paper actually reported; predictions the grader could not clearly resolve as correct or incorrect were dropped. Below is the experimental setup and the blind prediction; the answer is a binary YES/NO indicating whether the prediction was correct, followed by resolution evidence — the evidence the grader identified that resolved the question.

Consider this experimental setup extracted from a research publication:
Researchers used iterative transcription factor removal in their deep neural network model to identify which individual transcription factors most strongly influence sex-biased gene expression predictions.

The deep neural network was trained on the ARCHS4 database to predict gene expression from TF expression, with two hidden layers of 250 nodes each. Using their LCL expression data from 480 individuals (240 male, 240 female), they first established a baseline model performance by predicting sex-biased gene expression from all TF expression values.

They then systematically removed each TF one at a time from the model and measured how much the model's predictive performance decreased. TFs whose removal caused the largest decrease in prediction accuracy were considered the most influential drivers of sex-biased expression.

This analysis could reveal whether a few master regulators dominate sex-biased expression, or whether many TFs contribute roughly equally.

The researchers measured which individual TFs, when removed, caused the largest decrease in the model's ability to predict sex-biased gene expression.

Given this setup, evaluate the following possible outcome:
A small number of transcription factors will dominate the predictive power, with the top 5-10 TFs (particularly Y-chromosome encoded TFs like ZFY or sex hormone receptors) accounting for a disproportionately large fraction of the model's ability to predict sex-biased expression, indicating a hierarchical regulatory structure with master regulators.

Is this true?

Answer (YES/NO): NO